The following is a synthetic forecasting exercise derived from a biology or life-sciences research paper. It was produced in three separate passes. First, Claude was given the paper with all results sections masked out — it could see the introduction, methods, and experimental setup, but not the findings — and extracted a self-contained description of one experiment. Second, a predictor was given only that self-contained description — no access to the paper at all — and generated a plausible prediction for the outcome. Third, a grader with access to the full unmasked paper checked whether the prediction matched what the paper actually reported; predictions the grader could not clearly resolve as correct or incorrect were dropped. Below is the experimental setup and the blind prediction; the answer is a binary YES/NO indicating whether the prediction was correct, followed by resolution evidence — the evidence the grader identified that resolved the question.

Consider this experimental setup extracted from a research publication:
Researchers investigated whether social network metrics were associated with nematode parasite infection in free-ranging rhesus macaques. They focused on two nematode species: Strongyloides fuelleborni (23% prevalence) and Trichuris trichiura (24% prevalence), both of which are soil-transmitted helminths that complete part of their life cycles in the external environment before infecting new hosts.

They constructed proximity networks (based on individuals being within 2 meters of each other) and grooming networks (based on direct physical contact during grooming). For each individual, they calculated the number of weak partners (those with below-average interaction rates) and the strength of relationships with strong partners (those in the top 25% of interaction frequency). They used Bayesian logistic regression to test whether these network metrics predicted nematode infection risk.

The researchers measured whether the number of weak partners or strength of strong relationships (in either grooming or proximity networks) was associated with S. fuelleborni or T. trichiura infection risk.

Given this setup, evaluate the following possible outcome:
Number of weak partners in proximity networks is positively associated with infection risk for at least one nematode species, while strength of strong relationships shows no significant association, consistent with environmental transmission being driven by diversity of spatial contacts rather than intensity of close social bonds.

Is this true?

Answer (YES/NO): NO